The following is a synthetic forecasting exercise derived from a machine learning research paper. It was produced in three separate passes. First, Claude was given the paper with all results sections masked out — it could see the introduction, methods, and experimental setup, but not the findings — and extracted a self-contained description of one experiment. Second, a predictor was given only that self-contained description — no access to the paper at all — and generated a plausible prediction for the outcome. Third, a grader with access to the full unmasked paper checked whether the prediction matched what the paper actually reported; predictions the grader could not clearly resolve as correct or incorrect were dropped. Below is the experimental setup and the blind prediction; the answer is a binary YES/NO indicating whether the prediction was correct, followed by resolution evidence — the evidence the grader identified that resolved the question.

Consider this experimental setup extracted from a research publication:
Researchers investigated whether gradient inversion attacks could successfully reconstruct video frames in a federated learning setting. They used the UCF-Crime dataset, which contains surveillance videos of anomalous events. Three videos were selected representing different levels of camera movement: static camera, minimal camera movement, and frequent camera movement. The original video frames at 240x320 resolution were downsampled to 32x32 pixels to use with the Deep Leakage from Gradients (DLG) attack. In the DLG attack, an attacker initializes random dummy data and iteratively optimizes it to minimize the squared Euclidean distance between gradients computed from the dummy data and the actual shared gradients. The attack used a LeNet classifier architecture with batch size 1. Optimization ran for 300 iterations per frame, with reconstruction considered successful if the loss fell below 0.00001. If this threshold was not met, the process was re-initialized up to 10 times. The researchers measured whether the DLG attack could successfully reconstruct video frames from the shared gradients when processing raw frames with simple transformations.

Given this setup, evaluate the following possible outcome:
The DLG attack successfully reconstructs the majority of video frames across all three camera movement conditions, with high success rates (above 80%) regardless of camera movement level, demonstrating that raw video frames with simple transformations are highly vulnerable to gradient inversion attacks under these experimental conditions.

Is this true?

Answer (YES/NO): YES